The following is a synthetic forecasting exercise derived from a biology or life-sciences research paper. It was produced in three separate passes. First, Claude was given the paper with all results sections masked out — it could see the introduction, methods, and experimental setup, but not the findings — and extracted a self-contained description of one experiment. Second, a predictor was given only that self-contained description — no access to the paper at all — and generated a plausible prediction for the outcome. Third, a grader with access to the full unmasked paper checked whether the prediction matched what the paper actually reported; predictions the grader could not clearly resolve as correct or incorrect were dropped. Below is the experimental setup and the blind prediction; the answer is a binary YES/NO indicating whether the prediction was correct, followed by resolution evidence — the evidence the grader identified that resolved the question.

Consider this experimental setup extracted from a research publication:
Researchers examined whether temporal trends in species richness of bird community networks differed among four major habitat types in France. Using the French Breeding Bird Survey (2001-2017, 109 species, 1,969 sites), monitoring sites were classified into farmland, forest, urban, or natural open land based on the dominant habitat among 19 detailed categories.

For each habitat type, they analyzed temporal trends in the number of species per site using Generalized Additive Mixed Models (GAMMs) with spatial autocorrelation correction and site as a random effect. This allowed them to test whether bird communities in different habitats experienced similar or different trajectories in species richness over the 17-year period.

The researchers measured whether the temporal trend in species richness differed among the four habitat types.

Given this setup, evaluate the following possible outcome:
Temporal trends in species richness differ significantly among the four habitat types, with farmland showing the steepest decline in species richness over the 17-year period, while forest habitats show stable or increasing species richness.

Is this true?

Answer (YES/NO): NO